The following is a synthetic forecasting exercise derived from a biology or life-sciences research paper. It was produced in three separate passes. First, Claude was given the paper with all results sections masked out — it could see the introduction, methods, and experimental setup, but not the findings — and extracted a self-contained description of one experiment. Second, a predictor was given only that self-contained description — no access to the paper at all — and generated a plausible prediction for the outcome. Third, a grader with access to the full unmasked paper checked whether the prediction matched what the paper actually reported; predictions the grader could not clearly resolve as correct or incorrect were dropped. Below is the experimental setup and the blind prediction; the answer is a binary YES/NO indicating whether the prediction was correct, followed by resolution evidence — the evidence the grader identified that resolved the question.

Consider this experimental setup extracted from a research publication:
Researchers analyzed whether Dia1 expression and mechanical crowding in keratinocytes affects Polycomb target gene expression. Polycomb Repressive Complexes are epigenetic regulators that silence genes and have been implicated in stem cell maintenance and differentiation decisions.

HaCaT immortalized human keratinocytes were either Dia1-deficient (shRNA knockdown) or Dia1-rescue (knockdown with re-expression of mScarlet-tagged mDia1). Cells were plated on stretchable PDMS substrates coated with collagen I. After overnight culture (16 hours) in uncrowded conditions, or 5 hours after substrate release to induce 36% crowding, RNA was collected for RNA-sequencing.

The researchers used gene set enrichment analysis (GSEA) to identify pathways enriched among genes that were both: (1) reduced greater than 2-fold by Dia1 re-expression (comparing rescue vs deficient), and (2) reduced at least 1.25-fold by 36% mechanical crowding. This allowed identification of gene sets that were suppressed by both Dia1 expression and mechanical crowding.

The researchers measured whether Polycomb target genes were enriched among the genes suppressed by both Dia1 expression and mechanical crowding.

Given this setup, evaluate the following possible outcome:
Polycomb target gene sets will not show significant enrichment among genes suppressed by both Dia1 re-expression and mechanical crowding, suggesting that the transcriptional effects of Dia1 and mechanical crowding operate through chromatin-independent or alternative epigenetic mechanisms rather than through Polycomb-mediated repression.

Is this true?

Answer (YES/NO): NO